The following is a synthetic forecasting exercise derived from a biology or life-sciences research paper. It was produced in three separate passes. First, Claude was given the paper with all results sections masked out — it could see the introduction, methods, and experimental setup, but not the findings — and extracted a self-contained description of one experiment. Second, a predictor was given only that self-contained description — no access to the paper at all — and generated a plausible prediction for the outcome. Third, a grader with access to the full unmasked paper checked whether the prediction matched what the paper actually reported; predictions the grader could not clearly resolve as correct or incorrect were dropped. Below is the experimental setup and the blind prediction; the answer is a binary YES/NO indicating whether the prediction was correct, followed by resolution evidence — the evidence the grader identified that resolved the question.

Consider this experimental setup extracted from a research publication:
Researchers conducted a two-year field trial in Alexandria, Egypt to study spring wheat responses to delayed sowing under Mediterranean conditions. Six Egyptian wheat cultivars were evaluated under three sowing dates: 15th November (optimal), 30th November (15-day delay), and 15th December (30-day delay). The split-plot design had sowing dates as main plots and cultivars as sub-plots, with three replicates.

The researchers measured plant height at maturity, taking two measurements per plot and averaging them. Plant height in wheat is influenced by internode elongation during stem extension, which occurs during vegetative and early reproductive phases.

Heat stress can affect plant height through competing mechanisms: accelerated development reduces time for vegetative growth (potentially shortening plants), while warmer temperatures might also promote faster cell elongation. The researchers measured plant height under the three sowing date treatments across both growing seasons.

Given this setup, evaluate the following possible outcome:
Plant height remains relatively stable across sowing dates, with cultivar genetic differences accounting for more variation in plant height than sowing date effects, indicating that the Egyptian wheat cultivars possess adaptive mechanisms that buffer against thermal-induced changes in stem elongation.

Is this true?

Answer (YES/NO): NO